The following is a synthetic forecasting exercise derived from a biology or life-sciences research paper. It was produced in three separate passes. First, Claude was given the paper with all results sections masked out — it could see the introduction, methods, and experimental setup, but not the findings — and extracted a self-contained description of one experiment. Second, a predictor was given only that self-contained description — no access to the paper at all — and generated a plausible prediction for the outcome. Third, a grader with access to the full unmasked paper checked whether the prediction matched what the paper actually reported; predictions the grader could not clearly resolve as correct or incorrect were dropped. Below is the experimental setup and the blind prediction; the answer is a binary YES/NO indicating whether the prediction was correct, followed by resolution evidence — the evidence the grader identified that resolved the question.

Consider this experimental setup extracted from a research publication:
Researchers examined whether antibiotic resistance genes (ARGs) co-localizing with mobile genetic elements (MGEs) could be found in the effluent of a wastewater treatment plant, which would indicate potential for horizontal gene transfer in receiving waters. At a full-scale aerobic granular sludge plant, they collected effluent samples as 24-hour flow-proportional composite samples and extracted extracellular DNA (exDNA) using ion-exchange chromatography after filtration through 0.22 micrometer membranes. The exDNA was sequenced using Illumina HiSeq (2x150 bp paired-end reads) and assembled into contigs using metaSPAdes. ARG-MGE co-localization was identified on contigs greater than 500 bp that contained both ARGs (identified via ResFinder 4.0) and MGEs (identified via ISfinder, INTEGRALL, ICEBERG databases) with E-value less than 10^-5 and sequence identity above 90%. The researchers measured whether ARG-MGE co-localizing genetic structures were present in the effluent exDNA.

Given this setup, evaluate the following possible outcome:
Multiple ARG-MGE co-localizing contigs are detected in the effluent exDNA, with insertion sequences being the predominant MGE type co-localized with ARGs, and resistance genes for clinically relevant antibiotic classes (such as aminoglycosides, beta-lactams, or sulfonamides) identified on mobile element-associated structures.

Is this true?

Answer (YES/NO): NO